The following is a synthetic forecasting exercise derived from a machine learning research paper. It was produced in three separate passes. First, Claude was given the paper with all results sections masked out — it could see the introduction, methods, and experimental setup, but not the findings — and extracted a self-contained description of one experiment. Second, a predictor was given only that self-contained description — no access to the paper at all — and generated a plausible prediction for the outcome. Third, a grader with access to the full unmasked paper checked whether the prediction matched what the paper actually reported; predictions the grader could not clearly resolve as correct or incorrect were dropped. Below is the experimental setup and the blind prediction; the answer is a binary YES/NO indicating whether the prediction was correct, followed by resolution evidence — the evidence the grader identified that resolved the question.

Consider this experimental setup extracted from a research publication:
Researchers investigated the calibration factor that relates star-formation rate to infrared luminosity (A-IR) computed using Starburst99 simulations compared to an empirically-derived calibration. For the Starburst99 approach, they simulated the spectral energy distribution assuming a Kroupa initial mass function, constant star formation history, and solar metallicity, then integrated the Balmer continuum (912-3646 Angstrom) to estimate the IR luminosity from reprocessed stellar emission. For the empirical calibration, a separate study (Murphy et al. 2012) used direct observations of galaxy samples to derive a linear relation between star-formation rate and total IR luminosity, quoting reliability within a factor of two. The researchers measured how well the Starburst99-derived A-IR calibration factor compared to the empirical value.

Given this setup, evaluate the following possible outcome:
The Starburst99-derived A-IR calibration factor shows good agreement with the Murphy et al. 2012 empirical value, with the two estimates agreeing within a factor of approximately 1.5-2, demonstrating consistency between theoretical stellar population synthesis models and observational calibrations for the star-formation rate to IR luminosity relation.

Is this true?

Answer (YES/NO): YES